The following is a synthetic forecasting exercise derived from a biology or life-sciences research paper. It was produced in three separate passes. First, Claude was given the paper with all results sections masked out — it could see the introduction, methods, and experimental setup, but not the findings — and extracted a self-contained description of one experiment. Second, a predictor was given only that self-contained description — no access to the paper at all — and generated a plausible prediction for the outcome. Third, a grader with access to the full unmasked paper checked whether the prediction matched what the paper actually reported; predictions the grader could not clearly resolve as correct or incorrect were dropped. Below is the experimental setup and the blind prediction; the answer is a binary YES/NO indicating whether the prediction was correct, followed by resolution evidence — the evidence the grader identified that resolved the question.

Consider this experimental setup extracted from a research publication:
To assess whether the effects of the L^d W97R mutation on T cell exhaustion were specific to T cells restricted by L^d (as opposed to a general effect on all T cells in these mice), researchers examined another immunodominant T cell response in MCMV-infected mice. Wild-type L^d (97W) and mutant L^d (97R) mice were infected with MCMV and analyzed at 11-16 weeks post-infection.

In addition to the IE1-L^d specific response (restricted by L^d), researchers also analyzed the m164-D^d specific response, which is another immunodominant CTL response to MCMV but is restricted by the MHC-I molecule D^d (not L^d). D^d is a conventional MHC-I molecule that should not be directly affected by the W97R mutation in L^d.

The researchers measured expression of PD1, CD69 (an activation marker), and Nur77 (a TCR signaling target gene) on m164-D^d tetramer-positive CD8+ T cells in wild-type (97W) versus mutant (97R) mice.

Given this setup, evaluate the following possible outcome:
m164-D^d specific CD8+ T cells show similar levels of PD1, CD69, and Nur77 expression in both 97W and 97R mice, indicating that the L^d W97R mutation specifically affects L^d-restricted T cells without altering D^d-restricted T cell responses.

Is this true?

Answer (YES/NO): YES